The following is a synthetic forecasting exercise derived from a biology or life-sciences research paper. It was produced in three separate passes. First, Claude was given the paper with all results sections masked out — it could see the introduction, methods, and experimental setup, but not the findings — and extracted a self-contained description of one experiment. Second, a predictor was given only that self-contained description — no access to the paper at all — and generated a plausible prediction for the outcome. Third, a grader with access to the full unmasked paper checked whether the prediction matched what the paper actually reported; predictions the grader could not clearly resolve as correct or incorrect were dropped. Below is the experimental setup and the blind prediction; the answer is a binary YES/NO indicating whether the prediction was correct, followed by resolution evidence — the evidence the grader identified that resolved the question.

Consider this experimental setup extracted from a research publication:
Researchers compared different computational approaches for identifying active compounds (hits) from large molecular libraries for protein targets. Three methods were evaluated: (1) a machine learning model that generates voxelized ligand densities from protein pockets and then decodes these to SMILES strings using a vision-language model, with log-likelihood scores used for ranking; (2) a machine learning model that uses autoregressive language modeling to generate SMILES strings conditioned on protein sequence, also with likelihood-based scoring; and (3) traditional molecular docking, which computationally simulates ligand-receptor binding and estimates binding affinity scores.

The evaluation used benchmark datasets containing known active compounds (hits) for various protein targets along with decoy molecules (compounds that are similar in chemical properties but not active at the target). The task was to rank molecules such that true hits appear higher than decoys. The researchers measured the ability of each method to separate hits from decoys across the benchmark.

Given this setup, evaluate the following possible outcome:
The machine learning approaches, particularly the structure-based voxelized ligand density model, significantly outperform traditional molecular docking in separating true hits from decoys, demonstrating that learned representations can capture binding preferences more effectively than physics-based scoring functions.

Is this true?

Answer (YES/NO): NO